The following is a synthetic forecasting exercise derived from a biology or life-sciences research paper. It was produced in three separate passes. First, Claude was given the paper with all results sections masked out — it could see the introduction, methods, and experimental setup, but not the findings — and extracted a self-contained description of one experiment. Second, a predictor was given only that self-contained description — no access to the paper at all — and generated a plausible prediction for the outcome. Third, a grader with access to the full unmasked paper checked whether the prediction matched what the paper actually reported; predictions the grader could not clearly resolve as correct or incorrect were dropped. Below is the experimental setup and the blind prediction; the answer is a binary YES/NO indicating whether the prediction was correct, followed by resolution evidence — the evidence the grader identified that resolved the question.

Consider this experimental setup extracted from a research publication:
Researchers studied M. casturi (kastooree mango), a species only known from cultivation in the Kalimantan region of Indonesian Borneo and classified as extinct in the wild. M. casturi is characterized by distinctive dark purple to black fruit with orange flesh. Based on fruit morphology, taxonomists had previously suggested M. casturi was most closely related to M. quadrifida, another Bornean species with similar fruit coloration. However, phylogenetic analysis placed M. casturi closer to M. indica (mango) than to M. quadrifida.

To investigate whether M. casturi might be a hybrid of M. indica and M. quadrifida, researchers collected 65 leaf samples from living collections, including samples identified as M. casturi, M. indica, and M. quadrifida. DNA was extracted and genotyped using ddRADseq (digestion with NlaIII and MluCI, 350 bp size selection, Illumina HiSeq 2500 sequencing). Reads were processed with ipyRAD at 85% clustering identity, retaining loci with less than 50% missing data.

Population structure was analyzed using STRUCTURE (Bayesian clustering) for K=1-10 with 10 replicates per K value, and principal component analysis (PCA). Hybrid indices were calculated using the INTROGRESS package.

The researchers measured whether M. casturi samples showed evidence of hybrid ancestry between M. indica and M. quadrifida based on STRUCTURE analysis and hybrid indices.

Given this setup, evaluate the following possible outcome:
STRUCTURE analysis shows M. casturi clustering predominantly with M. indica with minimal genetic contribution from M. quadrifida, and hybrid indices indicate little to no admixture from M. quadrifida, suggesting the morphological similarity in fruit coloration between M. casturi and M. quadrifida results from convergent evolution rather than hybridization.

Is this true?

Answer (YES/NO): NO